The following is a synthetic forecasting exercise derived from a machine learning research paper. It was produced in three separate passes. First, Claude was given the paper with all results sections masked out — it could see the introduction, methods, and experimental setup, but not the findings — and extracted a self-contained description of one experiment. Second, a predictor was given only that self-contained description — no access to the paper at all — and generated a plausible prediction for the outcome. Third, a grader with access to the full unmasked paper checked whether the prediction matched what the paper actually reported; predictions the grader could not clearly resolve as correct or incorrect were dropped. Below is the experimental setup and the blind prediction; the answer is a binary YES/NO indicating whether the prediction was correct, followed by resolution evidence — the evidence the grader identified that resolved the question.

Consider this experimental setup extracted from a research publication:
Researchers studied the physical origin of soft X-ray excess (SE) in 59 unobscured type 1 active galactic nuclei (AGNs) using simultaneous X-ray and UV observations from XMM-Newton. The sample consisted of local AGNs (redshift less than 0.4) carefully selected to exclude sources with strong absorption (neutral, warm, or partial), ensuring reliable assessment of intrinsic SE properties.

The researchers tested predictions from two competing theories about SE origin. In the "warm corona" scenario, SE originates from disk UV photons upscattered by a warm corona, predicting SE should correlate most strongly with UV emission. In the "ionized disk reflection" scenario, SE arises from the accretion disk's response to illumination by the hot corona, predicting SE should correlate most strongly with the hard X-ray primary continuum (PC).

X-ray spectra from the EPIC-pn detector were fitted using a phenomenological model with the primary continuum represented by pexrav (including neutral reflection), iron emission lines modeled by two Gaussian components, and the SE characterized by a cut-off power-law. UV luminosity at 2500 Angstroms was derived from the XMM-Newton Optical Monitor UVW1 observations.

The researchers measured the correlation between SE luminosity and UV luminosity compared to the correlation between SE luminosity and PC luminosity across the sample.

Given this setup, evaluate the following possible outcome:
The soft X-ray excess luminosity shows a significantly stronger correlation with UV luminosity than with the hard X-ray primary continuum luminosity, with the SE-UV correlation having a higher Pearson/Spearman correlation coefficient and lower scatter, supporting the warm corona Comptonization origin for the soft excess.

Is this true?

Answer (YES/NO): YES